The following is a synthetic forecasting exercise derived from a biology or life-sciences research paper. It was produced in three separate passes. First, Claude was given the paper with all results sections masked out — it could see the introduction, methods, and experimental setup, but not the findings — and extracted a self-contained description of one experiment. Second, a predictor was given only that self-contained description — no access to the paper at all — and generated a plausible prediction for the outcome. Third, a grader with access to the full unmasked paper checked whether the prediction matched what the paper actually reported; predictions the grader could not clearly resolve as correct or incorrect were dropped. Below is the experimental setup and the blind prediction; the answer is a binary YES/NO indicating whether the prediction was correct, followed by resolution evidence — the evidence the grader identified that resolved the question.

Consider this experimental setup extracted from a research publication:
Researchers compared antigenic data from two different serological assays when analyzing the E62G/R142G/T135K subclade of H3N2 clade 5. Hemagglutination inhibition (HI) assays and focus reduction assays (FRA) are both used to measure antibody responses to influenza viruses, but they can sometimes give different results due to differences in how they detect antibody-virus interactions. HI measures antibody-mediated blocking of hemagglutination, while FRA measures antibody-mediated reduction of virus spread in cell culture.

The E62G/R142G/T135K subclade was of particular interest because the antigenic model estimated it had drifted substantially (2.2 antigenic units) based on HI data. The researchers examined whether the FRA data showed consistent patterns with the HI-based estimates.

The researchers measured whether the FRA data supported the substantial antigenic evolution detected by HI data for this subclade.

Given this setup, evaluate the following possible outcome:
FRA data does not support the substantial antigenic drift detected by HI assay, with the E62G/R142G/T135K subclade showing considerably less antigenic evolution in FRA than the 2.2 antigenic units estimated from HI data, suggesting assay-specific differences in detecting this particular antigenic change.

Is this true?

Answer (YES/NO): YES